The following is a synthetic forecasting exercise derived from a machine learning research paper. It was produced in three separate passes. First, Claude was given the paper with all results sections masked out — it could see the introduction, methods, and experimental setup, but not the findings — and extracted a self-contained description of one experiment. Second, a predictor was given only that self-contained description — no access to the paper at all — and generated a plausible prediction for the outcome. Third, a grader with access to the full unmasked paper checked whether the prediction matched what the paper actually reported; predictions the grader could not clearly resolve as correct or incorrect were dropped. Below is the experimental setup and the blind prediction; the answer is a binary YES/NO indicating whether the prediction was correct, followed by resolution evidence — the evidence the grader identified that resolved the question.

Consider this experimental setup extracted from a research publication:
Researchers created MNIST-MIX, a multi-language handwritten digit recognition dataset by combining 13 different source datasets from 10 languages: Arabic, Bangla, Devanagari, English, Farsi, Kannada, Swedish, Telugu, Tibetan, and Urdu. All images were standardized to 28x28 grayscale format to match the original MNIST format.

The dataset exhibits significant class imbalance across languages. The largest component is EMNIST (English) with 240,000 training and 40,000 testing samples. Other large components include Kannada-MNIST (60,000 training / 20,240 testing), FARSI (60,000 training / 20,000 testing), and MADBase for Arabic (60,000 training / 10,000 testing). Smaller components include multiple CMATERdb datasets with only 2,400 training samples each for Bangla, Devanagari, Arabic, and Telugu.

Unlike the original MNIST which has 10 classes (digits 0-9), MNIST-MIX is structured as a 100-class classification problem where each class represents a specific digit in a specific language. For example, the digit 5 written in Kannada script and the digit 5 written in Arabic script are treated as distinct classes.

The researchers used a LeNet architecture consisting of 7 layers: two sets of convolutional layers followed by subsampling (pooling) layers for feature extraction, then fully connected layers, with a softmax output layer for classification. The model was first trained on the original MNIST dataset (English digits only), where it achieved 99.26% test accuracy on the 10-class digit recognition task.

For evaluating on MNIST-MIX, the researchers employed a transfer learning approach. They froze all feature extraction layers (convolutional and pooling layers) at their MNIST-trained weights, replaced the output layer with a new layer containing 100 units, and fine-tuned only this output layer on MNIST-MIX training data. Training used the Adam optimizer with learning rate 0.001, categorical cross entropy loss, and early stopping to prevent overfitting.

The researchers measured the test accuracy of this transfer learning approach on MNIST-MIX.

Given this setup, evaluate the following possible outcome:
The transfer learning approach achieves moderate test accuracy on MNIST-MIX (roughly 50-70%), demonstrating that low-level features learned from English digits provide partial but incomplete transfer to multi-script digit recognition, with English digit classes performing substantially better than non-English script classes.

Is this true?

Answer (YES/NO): NO